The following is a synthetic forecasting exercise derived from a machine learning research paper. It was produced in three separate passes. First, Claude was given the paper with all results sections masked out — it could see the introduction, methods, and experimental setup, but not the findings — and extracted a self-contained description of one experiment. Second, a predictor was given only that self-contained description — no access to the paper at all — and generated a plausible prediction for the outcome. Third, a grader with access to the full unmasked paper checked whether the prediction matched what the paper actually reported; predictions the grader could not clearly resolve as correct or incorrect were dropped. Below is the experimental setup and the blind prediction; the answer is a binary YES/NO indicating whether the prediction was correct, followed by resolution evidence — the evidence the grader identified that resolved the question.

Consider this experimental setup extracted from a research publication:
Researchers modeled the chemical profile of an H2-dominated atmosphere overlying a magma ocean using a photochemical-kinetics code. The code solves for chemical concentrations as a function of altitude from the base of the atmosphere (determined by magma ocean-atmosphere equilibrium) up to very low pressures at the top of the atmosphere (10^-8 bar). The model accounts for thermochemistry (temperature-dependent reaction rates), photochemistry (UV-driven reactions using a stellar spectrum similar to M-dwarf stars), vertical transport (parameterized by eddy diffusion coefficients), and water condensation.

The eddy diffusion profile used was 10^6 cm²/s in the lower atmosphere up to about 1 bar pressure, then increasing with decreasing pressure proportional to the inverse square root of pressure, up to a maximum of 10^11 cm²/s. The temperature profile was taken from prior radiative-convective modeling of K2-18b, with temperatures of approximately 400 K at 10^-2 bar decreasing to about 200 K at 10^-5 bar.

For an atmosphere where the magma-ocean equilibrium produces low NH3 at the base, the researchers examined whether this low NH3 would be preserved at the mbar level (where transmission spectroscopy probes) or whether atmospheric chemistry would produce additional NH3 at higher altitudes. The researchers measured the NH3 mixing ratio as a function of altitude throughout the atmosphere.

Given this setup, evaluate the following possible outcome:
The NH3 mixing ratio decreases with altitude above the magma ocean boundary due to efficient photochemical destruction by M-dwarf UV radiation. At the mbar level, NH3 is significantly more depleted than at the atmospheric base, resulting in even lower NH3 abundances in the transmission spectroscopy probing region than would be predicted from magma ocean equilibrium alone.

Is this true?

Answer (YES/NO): NO